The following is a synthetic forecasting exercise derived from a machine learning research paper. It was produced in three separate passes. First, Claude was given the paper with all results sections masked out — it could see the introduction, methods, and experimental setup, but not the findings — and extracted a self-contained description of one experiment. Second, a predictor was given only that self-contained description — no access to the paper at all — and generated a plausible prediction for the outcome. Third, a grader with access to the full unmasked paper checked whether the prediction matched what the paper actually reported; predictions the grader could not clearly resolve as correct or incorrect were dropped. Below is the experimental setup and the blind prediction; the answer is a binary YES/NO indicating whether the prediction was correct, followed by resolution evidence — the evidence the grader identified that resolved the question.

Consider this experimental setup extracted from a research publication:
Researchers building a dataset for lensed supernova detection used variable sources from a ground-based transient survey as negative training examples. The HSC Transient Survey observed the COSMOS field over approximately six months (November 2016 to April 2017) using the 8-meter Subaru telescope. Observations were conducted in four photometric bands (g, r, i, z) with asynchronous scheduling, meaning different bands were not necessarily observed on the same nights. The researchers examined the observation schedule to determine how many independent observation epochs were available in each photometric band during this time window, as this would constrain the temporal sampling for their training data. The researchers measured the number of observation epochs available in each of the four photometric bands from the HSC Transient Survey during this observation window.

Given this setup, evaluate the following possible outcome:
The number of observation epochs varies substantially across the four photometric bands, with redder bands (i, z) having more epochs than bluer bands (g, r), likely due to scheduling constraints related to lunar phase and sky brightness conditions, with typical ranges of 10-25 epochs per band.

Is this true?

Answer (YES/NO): NO